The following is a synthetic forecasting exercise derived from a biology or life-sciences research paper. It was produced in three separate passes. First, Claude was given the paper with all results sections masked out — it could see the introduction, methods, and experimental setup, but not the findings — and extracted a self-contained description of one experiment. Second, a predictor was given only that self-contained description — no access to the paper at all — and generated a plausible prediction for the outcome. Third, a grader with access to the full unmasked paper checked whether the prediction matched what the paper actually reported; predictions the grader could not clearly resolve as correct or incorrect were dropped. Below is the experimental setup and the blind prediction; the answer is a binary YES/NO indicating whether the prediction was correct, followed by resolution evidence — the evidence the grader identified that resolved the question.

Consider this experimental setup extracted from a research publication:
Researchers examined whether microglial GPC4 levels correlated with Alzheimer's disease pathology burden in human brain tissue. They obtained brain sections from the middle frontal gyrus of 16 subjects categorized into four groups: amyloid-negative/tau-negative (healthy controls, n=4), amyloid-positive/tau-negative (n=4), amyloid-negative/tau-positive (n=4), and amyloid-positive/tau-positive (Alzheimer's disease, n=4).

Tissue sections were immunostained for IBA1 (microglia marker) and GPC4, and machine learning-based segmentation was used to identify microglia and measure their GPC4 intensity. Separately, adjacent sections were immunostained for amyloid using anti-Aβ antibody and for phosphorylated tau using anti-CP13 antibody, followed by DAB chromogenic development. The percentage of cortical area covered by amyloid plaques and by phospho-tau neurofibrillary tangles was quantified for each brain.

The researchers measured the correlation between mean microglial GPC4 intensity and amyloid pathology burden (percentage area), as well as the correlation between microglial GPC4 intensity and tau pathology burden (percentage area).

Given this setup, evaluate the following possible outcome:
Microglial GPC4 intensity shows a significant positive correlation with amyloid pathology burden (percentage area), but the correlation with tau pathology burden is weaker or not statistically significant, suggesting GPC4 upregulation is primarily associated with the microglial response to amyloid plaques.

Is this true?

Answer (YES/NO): YES